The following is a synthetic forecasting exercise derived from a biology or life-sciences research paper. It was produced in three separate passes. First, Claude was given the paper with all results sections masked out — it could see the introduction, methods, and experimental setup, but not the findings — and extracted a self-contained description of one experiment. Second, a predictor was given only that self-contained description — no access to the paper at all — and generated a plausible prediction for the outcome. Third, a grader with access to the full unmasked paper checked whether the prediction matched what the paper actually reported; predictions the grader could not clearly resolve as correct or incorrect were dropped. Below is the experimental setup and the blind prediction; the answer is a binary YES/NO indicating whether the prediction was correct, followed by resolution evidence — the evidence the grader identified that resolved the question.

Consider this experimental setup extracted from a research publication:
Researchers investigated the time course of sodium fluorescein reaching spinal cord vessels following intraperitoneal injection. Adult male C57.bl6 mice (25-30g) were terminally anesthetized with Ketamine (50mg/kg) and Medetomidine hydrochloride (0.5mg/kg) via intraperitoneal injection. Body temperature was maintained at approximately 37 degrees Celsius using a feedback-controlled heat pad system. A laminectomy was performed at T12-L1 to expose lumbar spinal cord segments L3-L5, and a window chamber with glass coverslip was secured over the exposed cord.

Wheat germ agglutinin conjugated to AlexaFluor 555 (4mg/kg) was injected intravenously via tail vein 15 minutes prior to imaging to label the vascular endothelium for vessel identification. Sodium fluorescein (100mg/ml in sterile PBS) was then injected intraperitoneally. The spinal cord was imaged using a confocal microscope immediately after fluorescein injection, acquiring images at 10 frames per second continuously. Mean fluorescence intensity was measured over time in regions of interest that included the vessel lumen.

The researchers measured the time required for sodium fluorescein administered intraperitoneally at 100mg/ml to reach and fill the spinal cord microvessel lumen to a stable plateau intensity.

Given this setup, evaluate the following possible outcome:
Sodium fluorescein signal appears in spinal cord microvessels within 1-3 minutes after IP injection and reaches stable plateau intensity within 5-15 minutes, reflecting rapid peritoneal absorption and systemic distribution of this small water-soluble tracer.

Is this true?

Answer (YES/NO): NO